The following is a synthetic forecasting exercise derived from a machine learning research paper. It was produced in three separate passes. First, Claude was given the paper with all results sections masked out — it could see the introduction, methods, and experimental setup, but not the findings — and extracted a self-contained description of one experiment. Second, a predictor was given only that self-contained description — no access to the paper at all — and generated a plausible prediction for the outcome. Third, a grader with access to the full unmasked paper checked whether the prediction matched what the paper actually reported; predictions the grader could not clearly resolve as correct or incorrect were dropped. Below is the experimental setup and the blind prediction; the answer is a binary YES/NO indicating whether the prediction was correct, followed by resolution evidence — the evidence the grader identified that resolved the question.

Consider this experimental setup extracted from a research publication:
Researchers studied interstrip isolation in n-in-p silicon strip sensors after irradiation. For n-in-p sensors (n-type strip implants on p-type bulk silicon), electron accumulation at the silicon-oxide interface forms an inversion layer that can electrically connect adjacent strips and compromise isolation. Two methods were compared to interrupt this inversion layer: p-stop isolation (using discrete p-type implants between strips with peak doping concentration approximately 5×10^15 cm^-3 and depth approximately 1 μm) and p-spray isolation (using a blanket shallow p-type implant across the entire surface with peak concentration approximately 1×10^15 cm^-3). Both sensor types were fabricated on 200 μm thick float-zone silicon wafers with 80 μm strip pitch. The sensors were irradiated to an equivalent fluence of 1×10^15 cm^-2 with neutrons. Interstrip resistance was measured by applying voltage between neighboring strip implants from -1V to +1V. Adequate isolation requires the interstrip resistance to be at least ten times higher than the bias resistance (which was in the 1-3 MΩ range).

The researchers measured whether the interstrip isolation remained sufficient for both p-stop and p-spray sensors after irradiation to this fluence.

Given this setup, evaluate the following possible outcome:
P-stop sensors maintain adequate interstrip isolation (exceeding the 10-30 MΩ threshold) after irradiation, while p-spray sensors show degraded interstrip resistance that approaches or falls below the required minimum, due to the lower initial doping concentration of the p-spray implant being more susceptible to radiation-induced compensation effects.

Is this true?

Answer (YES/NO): NO